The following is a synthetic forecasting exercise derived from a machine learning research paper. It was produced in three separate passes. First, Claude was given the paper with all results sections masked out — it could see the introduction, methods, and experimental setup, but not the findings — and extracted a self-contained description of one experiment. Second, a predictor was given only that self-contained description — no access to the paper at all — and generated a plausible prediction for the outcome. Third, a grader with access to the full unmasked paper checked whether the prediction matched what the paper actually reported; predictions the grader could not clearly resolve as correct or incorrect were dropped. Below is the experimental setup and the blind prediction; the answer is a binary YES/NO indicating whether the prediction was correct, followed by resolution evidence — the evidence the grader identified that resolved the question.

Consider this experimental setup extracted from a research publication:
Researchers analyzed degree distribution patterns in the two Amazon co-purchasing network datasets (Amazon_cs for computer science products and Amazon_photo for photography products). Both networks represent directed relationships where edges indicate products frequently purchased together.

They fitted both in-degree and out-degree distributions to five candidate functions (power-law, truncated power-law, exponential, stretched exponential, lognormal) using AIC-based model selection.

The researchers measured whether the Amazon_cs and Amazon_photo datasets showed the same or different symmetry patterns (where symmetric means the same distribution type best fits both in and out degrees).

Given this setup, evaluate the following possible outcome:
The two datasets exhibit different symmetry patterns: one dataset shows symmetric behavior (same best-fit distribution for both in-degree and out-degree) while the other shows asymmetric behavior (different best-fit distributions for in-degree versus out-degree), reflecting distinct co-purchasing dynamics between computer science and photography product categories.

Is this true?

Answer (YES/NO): YES